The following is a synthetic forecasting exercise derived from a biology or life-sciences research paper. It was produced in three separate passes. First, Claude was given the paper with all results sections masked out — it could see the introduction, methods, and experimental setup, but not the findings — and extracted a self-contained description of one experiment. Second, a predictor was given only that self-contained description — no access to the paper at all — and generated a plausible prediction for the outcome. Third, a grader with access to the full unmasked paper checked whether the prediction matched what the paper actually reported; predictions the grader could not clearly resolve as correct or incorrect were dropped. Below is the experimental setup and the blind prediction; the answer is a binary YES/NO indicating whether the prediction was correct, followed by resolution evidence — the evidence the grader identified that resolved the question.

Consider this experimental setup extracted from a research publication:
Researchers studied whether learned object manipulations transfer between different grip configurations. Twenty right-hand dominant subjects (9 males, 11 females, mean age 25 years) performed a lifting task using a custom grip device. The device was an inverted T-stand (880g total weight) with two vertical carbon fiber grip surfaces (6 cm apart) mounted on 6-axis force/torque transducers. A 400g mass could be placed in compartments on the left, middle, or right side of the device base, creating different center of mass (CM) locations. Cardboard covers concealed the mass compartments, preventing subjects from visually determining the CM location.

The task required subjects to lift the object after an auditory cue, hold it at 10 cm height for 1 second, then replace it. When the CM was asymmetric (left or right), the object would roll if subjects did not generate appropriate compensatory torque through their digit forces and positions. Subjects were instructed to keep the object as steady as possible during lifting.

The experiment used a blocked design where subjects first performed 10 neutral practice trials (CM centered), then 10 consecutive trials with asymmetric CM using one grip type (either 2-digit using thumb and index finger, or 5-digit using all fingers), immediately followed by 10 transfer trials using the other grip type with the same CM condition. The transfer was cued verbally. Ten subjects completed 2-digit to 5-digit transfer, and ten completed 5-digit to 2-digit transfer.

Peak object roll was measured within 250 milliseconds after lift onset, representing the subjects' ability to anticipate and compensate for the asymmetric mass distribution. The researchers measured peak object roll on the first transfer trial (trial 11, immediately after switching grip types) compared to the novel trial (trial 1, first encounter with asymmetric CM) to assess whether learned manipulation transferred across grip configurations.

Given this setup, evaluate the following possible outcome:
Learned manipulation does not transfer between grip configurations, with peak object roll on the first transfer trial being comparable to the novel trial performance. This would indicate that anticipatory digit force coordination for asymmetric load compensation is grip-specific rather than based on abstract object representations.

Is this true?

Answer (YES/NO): NO